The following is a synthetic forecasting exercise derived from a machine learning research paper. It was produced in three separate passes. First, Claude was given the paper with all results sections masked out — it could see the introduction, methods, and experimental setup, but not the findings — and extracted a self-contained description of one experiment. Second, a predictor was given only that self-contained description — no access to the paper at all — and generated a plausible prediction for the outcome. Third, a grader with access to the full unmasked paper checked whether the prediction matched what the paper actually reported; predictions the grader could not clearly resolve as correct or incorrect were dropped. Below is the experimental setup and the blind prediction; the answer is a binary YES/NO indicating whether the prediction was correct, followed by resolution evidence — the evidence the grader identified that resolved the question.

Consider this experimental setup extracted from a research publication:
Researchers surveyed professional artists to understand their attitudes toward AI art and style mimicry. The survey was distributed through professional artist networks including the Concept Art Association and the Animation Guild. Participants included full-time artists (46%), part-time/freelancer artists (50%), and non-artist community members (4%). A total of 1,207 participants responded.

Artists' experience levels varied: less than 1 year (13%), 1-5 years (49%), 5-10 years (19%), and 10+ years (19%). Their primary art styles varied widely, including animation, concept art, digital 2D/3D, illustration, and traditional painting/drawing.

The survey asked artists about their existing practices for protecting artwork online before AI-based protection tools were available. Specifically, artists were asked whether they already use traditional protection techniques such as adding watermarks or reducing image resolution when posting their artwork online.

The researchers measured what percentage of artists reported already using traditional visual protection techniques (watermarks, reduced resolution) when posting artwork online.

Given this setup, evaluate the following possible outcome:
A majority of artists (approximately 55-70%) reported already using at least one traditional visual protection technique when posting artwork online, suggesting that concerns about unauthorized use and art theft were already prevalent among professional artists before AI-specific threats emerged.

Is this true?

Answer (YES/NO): NO